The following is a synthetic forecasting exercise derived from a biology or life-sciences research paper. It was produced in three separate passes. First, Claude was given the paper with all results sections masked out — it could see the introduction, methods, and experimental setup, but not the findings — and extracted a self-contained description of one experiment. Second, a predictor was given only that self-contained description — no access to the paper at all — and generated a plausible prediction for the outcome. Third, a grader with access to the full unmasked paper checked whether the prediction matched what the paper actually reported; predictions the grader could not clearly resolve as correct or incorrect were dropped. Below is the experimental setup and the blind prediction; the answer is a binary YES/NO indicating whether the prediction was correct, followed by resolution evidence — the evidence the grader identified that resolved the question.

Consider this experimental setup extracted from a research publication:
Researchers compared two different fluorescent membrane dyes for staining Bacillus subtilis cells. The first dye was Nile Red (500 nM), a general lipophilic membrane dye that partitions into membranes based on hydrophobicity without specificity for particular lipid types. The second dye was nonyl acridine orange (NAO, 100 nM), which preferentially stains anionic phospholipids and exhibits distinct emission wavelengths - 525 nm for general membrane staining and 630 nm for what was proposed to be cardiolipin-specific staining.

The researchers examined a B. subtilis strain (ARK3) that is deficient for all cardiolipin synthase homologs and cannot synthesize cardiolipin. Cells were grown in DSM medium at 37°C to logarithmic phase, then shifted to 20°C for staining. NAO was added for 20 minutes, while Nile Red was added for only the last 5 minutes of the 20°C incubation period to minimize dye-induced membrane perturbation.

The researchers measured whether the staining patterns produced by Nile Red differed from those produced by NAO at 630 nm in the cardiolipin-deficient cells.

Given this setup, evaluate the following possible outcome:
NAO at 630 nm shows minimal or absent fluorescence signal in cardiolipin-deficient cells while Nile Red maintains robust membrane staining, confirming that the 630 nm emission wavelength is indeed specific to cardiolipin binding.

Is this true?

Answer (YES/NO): NO